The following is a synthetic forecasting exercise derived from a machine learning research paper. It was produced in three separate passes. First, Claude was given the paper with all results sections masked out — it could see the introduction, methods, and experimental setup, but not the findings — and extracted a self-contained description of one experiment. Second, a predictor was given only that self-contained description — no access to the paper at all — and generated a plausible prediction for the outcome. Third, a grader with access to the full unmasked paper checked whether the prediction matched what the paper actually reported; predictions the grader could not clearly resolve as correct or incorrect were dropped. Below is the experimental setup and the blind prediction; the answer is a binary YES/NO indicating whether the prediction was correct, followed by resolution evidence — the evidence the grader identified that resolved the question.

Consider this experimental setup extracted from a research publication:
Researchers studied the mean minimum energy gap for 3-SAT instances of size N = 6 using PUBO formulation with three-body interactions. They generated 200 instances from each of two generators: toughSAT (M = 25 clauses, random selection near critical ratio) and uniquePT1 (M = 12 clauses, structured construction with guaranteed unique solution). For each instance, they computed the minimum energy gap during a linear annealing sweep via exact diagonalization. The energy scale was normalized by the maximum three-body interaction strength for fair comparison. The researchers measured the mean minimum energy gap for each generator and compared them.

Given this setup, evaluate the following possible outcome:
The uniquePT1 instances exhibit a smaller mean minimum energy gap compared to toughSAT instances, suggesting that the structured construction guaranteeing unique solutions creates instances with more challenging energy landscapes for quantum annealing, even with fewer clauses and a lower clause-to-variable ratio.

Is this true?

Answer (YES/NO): NO